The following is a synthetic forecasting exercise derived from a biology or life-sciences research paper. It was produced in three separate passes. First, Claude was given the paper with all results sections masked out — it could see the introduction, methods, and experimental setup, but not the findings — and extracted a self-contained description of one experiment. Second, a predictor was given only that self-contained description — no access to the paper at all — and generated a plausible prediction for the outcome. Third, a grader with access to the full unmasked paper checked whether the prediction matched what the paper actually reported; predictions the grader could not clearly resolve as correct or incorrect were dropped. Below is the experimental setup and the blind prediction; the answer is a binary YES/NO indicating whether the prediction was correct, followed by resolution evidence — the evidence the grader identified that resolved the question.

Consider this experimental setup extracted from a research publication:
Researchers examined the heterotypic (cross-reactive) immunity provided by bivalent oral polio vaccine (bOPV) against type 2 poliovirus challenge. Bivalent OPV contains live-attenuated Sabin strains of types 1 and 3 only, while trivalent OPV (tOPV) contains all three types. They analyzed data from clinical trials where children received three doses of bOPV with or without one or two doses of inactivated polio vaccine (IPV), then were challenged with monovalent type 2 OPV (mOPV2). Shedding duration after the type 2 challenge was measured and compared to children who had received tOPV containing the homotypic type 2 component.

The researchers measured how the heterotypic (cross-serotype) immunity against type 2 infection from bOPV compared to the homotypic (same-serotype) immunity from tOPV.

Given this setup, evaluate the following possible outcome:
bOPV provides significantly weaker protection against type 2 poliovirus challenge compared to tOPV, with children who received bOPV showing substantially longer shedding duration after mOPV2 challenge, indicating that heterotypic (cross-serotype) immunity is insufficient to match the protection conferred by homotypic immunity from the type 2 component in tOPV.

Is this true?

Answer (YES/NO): YES